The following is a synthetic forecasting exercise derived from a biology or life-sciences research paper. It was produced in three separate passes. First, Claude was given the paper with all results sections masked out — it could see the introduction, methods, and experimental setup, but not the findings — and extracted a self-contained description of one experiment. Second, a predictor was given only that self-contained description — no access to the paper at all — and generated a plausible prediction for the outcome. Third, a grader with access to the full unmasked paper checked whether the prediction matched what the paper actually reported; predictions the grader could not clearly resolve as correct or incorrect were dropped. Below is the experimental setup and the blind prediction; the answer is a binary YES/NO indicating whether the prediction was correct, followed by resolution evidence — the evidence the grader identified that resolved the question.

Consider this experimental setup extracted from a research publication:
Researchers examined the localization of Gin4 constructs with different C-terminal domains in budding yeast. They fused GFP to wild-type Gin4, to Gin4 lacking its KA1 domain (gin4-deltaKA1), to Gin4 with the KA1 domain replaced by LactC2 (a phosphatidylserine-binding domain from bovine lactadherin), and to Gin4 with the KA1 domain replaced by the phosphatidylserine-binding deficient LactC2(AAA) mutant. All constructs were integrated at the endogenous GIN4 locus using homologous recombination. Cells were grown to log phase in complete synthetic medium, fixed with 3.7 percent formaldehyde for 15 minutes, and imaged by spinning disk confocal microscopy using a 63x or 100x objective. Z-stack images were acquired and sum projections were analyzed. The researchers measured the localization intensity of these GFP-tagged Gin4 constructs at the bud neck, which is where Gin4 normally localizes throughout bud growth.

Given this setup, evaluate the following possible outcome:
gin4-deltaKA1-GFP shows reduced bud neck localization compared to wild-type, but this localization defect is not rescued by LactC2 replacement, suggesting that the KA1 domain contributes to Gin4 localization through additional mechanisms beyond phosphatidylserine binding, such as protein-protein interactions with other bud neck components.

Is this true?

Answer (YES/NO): NO